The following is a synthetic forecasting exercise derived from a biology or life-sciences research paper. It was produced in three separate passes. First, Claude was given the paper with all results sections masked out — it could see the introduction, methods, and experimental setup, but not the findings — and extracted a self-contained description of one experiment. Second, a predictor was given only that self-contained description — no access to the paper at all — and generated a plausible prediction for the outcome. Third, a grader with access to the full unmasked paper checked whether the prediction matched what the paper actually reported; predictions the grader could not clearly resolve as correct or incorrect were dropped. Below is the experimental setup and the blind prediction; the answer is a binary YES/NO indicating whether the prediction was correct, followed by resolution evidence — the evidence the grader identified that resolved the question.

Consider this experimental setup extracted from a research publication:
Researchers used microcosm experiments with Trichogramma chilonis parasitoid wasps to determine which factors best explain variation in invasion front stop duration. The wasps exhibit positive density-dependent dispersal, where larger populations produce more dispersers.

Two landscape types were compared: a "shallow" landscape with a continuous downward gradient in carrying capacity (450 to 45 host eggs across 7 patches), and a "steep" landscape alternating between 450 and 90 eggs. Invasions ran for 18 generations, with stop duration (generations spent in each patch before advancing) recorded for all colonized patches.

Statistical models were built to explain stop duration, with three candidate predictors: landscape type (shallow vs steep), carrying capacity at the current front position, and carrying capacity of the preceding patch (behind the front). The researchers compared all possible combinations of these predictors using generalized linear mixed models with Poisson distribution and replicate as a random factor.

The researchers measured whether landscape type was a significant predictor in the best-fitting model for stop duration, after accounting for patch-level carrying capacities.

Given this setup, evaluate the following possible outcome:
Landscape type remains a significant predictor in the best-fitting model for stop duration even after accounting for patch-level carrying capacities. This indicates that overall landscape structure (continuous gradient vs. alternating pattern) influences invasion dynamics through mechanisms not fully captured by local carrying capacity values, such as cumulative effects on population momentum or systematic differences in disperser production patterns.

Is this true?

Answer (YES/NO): NO